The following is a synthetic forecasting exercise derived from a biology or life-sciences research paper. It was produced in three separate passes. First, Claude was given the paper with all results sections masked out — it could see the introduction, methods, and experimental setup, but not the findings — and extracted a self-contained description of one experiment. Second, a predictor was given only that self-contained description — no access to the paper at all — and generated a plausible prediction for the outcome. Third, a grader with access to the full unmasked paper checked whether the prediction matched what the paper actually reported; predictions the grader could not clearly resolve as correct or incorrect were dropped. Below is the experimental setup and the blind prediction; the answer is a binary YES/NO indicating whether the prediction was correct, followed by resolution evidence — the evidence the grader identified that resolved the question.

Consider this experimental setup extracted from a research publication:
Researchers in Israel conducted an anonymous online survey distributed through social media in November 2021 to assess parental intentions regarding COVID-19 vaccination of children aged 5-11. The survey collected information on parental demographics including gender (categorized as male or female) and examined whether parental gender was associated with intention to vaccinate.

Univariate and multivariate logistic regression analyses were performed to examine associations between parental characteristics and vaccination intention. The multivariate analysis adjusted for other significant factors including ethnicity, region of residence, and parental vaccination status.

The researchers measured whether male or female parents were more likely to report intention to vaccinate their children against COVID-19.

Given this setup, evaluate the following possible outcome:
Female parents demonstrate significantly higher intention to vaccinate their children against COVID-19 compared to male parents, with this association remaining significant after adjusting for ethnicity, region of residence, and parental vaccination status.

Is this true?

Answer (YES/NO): YES